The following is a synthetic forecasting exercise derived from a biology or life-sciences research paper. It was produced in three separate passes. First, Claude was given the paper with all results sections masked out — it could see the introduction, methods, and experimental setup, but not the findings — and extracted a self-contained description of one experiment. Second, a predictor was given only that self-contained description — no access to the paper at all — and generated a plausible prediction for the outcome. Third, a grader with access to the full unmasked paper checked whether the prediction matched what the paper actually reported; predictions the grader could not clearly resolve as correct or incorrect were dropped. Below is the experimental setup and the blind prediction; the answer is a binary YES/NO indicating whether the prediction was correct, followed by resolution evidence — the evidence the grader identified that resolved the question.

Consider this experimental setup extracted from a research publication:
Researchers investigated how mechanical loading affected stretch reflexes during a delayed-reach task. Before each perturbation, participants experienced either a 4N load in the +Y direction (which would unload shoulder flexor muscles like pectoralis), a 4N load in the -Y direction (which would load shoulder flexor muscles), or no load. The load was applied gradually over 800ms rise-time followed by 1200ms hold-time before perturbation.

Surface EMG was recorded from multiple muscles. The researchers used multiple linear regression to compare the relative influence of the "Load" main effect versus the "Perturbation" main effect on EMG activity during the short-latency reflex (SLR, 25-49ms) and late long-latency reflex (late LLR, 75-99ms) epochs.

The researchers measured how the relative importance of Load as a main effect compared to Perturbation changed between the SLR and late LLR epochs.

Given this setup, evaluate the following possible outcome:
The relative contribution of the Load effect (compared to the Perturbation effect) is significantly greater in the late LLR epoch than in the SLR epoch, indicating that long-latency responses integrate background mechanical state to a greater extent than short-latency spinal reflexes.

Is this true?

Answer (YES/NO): NO